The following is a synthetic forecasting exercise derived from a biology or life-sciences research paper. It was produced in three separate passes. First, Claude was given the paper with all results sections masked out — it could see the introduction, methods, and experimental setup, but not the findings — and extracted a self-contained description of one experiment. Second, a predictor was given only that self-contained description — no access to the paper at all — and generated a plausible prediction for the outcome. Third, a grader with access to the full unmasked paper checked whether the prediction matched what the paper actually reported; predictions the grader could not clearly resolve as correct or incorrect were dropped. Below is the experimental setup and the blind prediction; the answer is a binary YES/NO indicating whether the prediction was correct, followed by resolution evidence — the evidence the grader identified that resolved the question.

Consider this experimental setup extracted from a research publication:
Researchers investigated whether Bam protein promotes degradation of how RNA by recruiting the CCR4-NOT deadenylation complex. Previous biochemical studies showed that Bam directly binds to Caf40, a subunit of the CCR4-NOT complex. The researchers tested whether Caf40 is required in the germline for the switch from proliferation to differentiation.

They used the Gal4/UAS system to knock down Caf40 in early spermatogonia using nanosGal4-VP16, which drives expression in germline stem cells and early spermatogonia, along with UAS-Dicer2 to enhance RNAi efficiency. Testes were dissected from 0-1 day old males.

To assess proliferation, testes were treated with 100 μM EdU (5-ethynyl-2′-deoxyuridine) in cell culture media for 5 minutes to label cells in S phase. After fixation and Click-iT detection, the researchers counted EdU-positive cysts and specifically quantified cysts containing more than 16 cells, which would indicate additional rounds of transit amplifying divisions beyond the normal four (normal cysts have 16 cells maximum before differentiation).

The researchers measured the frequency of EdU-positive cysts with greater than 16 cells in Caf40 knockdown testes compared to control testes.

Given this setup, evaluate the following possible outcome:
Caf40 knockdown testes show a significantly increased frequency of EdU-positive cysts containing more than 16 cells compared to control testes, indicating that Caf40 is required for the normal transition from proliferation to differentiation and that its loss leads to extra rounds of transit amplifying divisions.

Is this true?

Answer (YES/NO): YES